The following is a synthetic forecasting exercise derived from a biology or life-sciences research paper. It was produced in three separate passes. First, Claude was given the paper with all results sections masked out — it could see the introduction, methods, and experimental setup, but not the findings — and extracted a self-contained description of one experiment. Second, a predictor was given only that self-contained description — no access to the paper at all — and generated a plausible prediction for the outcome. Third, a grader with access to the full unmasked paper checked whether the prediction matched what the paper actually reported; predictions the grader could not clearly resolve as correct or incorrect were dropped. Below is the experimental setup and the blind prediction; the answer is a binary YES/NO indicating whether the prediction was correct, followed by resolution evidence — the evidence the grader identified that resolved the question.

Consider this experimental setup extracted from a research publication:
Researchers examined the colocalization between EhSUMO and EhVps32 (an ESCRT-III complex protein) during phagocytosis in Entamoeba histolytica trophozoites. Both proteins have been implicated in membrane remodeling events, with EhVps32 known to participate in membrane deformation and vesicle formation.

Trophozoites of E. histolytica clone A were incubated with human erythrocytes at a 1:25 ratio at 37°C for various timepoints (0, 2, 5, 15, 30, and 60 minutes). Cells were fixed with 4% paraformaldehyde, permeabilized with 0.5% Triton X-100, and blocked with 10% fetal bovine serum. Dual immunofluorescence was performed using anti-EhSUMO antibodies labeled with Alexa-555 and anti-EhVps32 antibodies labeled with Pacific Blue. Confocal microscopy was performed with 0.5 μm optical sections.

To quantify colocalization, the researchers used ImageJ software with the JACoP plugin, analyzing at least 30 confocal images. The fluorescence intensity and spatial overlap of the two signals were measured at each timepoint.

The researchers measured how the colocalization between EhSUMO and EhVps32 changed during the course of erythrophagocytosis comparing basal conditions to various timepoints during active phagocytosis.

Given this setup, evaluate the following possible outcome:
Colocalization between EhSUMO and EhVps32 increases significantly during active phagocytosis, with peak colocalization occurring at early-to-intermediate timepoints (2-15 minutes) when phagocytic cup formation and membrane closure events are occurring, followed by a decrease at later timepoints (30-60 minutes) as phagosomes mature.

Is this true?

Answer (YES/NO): NO